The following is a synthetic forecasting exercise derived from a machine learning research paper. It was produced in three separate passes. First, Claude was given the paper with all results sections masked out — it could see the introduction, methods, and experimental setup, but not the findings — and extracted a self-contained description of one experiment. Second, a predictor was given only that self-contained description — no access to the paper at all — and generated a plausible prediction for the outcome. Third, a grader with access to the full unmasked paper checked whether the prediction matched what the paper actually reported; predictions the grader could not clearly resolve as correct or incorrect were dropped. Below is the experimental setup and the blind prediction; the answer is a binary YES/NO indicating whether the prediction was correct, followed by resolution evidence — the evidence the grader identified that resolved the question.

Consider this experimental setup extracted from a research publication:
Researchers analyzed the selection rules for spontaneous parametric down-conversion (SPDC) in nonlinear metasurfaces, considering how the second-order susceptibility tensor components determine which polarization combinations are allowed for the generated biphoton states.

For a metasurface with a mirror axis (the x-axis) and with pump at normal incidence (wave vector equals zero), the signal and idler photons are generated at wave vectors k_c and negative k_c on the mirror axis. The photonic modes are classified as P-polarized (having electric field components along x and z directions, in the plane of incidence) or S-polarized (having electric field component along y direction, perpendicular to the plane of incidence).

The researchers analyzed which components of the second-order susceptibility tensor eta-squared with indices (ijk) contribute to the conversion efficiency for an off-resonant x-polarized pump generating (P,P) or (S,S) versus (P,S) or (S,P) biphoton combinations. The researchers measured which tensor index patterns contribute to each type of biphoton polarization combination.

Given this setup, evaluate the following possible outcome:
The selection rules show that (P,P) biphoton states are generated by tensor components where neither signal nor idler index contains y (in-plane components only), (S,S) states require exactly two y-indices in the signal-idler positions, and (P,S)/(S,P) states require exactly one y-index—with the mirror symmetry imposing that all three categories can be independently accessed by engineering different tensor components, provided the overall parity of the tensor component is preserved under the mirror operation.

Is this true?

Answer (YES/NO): YES